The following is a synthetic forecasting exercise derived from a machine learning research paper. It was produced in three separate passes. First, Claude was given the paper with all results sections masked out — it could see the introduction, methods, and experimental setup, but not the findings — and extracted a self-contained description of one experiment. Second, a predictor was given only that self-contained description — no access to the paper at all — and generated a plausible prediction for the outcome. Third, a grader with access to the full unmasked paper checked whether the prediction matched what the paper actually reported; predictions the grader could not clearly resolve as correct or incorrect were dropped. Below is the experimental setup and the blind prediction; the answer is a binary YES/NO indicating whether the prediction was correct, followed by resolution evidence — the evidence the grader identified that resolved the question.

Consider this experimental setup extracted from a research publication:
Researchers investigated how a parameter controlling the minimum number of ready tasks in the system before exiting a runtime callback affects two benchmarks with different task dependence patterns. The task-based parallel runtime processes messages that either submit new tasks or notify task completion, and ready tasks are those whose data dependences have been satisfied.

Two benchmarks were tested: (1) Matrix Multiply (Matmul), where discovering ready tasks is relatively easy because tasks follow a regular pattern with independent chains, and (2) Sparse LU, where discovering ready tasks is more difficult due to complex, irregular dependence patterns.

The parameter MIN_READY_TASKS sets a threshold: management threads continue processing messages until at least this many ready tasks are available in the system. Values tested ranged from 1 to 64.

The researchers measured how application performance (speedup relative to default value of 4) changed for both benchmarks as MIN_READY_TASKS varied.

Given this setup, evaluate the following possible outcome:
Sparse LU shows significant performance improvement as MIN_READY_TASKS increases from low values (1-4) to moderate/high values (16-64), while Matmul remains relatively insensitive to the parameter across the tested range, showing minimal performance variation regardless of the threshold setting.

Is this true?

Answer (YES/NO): NO